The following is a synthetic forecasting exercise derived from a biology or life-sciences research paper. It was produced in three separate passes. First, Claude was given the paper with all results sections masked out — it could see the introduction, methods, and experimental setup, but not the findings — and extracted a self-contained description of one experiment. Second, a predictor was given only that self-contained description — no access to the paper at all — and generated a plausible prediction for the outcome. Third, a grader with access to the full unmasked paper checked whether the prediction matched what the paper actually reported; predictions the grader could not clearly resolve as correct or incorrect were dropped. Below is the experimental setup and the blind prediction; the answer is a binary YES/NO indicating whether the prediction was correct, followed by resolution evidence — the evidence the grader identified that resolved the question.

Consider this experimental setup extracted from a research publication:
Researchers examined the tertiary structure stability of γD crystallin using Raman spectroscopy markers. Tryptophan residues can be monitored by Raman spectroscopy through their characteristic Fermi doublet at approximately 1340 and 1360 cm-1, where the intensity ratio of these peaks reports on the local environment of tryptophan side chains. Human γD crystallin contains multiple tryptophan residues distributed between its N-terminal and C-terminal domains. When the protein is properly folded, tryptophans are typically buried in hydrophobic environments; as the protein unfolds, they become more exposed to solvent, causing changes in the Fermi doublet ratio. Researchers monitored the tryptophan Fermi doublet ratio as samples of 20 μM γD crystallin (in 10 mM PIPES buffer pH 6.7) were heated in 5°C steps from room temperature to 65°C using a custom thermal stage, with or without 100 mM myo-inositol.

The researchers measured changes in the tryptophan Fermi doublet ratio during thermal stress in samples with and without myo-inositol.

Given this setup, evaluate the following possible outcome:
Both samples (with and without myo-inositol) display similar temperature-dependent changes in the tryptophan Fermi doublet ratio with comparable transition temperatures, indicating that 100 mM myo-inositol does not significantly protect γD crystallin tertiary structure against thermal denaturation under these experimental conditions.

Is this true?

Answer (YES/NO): YES